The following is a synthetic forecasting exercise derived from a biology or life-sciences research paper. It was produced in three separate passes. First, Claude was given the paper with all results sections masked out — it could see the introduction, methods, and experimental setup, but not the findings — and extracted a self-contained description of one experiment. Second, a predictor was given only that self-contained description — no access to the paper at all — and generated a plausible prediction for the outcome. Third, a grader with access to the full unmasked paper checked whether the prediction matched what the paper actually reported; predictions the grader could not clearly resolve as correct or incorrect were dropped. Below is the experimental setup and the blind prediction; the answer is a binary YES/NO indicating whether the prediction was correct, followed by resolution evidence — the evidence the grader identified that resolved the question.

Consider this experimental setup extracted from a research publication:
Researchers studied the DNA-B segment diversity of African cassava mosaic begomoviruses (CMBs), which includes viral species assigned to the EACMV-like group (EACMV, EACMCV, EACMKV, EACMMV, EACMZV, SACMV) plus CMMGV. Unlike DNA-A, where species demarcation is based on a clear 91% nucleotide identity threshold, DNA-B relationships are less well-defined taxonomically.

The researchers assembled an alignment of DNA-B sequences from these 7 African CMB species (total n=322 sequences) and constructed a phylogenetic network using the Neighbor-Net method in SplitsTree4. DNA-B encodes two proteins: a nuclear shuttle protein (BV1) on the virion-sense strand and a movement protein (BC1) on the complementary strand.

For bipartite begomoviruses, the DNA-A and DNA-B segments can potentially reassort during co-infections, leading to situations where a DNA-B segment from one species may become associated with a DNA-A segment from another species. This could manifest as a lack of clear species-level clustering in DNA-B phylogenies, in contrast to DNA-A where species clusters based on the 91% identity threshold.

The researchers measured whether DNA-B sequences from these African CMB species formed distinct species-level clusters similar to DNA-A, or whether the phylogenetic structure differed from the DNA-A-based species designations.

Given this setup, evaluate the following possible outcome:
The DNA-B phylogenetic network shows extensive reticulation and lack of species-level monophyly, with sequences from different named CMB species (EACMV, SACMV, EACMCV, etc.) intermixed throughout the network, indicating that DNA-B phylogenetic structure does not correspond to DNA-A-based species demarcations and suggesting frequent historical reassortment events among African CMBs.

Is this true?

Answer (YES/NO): NO